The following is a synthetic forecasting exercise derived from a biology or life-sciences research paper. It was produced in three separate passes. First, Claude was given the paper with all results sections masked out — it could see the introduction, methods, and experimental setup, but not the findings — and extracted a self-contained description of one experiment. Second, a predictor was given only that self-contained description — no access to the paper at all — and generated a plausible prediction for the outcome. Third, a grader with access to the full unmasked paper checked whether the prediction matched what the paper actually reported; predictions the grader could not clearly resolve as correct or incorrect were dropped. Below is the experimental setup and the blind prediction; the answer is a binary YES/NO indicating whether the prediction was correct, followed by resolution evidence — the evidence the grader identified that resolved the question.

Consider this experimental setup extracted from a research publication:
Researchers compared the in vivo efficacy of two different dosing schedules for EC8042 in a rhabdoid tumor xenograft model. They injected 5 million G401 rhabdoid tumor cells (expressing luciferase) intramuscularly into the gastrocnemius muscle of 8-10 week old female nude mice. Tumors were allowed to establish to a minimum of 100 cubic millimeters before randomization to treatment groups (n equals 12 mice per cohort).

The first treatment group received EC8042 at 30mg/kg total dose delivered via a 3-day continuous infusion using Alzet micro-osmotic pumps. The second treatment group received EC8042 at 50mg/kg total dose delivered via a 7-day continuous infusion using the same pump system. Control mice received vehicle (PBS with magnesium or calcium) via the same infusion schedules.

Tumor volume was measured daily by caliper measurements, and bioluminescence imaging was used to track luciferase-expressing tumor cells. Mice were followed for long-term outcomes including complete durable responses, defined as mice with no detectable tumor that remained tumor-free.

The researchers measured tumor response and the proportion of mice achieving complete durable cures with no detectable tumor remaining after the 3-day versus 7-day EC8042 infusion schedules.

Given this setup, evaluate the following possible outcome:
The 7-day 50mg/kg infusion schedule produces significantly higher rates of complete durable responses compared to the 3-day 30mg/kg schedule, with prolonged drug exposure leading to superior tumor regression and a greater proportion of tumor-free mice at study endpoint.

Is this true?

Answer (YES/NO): NO